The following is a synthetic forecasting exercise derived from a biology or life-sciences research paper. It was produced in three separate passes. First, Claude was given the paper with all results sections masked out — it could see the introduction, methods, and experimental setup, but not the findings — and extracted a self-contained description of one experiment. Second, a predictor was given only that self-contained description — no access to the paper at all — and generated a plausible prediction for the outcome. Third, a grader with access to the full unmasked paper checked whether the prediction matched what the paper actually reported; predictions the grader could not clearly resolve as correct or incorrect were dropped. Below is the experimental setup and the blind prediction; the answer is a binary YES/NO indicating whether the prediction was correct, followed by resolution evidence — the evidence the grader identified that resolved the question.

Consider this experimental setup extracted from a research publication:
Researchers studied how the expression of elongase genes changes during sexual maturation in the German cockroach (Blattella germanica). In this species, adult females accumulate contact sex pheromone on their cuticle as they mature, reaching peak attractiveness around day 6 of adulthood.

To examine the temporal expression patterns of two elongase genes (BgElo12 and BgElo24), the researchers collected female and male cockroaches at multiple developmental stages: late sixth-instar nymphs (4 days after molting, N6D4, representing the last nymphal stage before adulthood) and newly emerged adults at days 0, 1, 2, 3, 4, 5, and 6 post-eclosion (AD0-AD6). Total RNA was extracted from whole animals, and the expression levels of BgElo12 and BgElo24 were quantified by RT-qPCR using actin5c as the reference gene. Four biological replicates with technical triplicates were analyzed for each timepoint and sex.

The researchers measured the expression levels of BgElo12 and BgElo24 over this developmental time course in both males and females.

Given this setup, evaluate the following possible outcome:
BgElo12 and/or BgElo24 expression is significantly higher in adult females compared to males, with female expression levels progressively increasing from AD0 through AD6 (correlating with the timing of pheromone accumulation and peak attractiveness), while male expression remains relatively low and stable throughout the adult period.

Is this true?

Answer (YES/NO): NO